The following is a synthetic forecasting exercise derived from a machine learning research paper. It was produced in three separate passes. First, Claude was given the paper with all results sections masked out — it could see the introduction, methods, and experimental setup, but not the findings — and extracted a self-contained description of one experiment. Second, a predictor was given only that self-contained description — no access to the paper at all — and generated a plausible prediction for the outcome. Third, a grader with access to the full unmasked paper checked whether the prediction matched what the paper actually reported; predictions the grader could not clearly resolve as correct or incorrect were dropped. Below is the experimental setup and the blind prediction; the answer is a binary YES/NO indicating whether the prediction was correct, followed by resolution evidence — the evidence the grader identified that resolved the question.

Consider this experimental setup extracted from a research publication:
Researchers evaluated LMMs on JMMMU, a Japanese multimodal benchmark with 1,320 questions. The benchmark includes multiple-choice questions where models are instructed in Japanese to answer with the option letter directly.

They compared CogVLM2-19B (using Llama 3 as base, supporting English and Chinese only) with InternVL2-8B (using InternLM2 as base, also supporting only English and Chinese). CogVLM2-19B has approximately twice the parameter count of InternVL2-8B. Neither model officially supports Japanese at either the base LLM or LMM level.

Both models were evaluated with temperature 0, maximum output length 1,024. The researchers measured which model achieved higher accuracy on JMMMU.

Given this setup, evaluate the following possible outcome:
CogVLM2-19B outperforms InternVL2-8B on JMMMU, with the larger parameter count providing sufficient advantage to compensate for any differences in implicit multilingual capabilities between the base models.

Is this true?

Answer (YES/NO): NO